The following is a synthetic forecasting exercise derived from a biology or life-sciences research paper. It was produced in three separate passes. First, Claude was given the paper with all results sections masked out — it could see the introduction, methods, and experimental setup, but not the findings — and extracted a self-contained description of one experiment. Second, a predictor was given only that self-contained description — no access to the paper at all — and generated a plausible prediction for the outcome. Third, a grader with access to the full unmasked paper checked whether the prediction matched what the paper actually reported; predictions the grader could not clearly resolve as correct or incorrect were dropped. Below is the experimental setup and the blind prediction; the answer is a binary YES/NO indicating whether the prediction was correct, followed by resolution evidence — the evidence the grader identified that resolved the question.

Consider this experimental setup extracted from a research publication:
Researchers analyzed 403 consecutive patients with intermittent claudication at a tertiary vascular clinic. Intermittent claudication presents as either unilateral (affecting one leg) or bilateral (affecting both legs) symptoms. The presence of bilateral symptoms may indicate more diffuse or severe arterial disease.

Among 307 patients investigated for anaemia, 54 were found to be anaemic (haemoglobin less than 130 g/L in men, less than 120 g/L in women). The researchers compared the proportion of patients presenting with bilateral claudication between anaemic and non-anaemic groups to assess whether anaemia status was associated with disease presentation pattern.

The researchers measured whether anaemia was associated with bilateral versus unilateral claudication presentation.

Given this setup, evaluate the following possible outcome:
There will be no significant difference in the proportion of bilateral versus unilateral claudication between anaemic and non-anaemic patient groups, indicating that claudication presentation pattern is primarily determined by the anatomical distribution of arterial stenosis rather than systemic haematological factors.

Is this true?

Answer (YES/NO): YES